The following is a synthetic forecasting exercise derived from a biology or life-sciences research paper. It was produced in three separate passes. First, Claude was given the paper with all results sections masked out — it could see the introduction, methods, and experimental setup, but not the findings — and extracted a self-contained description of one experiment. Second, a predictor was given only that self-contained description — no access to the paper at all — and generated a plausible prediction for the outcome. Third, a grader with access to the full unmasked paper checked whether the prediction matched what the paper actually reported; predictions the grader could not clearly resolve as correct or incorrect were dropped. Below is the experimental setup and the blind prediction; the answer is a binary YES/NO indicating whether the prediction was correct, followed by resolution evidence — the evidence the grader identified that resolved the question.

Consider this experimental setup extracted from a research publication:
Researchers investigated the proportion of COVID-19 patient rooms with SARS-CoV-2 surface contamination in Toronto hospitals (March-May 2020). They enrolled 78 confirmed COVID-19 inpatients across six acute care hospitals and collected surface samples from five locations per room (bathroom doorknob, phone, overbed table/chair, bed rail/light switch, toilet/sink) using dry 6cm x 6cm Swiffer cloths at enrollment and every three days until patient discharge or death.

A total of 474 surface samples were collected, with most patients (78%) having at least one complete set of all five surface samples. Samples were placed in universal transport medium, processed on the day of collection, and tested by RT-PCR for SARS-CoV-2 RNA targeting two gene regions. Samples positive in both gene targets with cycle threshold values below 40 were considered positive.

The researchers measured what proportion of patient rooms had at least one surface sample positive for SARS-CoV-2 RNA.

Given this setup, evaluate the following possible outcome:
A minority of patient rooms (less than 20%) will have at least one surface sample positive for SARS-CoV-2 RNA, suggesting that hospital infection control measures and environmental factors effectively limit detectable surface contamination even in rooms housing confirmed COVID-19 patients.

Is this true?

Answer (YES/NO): NO